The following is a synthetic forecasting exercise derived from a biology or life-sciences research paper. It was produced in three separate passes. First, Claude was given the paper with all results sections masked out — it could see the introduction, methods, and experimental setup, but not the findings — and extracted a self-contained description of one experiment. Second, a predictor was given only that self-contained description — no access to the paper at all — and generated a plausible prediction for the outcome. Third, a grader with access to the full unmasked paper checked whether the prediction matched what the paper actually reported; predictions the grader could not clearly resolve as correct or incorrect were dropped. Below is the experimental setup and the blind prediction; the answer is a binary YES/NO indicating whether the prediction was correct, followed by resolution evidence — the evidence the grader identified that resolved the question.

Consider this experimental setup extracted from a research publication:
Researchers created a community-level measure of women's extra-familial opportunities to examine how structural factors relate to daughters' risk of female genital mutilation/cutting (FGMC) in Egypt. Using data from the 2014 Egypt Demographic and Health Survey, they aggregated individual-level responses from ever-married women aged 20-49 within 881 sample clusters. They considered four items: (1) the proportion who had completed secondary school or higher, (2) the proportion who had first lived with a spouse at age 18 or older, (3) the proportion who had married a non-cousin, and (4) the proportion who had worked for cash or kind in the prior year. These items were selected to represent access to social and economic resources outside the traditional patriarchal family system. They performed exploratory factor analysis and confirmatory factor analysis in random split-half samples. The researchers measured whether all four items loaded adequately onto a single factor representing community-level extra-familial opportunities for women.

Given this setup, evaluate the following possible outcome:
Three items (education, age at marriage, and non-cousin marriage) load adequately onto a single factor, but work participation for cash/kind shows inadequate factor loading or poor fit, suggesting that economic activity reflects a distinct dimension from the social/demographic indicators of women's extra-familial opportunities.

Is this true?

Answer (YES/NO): NO